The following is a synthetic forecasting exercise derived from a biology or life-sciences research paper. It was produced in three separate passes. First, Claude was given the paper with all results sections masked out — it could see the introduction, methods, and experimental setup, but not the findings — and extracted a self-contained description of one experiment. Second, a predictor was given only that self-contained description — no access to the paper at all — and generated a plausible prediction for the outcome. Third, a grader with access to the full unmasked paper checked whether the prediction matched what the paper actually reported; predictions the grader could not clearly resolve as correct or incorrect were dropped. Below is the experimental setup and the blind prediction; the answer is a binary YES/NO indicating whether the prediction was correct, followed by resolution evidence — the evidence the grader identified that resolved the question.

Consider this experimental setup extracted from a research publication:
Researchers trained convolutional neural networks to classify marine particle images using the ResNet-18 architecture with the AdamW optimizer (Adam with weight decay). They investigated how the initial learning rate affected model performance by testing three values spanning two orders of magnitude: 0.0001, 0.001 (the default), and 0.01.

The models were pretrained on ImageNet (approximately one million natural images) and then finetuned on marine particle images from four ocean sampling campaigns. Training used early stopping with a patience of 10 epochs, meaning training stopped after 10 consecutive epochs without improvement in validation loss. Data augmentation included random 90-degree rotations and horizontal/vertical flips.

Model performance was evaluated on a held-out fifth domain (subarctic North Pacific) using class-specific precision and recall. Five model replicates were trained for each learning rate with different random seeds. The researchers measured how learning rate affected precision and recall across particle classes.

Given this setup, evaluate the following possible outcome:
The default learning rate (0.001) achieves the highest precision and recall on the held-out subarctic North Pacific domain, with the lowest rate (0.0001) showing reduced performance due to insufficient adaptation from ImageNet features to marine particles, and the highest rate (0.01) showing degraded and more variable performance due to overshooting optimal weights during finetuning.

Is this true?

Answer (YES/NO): NO